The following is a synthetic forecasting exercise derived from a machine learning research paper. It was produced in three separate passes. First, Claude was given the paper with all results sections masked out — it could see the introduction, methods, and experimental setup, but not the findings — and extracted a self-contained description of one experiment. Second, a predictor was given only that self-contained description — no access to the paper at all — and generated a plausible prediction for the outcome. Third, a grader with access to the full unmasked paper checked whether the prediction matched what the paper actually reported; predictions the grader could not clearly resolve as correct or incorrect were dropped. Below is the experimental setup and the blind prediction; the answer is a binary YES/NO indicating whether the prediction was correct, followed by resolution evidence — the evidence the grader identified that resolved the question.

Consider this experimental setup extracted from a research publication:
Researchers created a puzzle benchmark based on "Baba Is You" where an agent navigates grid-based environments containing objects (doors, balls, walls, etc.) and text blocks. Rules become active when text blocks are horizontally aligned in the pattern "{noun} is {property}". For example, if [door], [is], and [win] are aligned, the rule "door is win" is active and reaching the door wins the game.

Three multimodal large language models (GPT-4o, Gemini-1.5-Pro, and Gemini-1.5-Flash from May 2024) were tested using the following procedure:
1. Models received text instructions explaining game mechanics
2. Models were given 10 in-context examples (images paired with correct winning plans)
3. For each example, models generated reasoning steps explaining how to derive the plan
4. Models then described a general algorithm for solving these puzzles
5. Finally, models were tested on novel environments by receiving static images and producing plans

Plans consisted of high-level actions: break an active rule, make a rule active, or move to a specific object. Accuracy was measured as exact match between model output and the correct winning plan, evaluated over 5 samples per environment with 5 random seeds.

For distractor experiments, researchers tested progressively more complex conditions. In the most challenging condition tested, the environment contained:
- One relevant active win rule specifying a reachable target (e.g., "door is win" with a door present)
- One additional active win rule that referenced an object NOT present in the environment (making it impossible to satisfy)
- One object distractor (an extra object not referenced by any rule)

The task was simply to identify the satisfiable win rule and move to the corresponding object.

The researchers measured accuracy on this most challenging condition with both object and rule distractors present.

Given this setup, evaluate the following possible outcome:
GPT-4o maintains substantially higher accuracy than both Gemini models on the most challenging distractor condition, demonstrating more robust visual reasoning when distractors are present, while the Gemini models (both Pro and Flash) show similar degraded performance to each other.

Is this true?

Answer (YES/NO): NO